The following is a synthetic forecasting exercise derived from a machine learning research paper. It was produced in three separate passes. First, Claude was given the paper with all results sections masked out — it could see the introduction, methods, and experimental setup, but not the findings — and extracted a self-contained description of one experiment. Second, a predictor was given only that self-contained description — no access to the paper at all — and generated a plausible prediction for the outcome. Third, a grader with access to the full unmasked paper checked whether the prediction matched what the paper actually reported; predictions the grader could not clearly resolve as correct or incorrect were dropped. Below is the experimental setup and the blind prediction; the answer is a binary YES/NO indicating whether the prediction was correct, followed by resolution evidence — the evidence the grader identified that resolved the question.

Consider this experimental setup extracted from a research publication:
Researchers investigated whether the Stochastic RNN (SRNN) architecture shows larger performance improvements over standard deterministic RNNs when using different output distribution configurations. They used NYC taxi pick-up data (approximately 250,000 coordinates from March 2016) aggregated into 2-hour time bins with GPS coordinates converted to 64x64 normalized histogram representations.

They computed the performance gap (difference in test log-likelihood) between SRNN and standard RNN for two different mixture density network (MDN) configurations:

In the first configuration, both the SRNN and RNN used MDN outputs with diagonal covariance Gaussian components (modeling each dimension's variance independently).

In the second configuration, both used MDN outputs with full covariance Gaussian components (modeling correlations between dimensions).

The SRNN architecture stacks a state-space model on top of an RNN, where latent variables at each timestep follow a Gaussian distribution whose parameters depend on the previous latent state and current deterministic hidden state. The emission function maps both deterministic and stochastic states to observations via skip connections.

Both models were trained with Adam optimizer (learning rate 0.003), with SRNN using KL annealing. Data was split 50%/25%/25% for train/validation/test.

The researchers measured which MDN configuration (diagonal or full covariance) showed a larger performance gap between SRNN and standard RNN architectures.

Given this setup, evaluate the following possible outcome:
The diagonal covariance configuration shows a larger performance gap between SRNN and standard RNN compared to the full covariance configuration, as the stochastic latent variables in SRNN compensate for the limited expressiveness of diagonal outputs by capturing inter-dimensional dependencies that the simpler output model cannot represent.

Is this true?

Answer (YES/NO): YES